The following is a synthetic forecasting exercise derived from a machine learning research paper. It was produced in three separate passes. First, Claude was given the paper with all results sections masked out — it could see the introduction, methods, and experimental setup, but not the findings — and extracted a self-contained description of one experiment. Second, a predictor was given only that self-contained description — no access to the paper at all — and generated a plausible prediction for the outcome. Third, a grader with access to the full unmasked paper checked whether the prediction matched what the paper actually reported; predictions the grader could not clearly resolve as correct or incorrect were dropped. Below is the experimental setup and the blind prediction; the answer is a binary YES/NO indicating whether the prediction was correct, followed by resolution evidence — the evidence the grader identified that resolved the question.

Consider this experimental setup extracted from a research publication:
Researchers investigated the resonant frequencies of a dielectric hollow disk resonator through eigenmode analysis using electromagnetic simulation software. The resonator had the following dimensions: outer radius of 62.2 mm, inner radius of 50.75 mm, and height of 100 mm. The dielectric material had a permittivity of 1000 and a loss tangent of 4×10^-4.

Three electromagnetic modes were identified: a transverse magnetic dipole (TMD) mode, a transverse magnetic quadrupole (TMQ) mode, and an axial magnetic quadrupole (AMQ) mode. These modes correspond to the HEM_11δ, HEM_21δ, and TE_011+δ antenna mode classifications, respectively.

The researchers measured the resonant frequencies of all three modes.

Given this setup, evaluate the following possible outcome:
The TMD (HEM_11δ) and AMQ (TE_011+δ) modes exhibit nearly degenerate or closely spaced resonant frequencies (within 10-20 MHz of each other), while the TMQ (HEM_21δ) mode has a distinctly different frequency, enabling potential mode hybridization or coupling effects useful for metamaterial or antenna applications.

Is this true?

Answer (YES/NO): NO